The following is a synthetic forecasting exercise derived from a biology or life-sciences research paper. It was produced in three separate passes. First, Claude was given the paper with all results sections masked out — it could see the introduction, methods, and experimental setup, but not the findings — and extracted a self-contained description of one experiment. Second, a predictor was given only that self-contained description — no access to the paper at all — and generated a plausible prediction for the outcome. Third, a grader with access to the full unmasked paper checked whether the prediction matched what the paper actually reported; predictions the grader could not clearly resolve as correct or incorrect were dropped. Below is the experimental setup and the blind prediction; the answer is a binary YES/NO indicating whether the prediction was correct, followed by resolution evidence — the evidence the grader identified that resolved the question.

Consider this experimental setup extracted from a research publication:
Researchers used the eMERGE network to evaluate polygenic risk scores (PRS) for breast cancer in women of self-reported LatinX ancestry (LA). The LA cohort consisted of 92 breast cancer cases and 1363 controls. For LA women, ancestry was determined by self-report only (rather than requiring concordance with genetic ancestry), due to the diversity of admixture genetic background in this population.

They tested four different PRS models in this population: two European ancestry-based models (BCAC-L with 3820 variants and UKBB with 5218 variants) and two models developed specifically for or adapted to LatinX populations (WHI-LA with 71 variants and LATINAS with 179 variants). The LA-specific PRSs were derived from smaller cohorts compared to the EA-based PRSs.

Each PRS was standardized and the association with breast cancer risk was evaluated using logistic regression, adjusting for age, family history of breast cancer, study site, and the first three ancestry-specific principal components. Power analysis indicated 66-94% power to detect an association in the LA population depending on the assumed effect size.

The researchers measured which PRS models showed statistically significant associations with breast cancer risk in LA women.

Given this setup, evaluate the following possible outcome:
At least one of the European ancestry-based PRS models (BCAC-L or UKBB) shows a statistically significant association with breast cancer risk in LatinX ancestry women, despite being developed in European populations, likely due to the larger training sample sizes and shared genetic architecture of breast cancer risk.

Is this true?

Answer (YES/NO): YES